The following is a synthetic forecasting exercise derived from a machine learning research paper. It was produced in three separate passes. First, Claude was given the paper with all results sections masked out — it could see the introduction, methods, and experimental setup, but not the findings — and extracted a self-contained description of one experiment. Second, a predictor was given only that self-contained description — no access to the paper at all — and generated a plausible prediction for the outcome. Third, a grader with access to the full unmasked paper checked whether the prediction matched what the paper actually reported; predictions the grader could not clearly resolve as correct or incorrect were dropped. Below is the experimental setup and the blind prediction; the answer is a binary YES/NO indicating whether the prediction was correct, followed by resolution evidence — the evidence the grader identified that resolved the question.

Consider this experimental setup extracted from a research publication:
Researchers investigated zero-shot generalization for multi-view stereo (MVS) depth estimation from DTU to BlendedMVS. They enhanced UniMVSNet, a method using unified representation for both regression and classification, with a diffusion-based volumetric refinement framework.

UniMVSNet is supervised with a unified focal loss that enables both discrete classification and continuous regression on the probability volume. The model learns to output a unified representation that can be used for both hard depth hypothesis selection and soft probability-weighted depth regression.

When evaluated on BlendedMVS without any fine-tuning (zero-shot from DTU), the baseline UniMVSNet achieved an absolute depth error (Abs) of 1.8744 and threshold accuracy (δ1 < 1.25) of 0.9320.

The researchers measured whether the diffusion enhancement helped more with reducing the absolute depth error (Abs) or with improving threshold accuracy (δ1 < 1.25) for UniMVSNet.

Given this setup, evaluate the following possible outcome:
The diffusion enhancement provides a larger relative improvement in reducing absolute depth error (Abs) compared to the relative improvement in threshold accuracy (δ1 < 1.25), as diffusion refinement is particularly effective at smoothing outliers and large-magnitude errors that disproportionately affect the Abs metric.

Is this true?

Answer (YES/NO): YES